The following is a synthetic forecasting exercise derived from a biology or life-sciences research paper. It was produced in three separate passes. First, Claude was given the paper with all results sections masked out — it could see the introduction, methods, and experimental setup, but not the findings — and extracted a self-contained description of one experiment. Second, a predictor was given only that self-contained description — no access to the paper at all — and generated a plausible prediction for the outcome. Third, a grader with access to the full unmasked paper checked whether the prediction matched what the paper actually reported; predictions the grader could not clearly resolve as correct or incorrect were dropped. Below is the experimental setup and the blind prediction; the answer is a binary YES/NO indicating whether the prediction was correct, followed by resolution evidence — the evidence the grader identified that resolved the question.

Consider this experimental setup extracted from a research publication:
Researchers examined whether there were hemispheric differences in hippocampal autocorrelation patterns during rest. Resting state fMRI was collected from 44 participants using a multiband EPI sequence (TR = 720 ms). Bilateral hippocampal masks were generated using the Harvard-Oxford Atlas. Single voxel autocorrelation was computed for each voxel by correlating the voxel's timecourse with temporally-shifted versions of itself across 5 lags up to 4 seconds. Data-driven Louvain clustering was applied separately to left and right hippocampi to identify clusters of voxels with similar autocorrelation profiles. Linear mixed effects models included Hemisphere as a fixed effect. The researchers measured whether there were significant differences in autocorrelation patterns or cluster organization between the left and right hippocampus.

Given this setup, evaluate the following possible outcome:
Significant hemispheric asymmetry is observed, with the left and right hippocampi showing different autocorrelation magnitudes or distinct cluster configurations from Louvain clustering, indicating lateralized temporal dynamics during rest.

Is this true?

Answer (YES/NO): NO